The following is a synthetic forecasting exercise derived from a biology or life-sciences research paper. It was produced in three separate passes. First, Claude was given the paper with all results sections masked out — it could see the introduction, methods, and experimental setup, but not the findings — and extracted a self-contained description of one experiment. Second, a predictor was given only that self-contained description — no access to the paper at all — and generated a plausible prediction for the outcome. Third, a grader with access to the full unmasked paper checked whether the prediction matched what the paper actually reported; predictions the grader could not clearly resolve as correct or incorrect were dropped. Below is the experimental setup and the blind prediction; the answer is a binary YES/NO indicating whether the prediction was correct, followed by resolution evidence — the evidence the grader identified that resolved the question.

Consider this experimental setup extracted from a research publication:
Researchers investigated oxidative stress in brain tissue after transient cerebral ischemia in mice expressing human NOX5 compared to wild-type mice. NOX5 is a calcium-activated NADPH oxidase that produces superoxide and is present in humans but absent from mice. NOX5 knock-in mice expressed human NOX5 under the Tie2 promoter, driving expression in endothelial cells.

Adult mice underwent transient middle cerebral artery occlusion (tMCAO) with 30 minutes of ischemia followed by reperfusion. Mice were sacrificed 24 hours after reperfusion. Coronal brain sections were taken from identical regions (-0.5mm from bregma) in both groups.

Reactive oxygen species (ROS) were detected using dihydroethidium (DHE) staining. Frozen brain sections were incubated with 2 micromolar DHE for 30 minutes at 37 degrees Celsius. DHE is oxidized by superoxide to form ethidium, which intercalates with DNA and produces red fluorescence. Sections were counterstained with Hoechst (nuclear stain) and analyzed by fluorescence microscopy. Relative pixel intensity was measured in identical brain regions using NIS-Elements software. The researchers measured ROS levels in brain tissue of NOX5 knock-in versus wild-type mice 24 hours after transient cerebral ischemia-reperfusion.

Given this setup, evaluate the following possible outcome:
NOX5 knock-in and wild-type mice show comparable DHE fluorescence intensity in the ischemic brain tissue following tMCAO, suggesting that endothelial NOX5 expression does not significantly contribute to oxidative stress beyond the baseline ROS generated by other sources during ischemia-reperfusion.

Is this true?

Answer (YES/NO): NO